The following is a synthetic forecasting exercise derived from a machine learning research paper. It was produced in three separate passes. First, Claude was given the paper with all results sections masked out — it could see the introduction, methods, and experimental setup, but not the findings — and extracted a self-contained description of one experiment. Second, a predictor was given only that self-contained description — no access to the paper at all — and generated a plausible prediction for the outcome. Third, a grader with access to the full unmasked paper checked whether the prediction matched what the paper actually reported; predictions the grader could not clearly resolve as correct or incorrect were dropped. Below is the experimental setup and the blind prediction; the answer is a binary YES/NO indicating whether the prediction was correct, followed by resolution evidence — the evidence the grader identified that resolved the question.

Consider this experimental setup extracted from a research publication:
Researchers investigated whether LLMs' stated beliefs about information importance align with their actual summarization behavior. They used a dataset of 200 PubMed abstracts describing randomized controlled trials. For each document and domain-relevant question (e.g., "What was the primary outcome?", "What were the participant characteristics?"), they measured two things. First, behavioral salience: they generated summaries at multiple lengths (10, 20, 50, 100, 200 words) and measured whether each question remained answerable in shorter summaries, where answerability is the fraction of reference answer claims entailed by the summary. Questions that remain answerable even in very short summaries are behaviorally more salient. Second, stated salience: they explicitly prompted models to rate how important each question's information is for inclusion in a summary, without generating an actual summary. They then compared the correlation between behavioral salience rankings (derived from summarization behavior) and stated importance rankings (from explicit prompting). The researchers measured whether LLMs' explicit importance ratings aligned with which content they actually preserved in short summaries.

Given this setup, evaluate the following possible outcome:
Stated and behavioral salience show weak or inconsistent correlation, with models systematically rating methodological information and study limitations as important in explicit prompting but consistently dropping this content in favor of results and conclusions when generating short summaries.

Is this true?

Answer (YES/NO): NO